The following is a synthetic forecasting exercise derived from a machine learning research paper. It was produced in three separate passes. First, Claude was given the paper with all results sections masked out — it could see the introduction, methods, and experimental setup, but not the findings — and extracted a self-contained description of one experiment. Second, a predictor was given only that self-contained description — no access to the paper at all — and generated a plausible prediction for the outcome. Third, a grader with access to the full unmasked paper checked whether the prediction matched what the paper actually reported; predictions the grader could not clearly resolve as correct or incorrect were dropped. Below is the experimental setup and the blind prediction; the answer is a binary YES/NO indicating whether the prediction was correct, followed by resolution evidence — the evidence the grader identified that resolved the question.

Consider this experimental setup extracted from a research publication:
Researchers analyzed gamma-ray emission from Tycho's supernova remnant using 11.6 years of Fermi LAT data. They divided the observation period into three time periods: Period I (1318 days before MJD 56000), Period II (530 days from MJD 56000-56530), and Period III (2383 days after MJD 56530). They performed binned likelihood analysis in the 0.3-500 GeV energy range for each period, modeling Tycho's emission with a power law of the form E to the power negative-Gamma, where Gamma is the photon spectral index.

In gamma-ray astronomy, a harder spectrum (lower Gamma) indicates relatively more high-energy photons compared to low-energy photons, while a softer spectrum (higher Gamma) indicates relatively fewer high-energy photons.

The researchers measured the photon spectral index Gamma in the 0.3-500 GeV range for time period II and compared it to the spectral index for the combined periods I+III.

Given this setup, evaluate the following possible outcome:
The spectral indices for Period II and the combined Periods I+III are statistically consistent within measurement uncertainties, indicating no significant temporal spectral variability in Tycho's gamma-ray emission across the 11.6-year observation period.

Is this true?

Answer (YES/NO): NO